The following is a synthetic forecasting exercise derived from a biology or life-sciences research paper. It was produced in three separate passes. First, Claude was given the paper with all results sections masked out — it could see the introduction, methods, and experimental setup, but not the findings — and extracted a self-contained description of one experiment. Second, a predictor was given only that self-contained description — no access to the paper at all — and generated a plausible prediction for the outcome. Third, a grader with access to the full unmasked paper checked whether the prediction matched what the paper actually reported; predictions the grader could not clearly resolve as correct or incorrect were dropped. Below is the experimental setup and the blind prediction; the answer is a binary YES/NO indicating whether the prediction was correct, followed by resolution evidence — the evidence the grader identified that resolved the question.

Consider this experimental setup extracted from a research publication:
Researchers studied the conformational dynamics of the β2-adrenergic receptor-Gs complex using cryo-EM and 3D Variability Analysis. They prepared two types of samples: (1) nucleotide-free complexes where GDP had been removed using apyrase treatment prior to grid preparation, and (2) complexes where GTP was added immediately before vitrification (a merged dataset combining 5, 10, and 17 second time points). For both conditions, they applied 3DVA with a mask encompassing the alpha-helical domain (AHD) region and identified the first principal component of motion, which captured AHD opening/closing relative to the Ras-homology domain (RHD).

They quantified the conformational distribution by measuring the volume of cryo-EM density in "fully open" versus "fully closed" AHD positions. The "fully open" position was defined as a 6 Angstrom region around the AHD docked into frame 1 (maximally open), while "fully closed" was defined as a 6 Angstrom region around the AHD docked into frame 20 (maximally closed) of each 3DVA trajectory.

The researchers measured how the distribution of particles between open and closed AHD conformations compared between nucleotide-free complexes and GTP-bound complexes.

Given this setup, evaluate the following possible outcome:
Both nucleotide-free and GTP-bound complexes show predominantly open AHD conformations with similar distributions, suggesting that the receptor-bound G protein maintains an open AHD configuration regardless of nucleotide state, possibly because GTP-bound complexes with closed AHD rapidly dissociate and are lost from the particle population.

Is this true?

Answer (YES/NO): NO